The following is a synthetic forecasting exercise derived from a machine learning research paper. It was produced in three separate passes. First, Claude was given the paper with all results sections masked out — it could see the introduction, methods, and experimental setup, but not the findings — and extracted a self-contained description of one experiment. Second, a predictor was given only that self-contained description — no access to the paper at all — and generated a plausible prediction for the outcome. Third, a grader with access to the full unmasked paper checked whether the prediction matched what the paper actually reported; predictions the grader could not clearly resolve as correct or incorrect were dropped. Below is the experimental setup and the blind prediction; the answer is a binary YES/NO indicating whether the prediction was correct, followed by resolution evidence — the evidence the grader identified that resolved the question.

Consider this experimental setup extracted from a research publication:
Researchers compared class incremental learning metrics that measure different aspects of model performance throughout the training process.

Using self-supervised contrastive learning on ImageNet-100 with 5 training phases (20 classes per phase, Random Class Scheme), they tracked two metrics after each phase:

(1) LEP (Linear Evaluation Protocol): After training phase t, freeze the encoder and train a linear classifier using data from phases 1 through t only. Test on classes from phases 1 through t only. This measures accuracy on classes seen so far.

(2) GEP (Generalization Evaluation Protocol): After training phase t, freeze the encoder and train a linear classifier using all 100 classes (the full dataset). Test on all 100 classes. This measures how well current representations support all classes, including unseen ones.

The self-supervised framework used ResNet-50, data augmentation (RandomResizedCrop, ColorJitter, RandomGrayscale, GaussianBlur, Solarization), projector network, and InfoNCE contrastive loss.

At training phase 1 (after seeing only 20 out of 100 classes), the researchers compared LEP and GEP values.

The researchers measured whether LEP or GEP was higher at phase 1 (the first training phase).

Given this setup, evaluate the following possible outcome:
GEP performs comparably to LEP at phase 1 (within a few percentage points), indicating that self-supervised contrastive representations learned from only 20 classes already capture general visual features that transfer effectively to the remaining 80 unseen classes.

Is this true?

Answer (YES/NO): NO